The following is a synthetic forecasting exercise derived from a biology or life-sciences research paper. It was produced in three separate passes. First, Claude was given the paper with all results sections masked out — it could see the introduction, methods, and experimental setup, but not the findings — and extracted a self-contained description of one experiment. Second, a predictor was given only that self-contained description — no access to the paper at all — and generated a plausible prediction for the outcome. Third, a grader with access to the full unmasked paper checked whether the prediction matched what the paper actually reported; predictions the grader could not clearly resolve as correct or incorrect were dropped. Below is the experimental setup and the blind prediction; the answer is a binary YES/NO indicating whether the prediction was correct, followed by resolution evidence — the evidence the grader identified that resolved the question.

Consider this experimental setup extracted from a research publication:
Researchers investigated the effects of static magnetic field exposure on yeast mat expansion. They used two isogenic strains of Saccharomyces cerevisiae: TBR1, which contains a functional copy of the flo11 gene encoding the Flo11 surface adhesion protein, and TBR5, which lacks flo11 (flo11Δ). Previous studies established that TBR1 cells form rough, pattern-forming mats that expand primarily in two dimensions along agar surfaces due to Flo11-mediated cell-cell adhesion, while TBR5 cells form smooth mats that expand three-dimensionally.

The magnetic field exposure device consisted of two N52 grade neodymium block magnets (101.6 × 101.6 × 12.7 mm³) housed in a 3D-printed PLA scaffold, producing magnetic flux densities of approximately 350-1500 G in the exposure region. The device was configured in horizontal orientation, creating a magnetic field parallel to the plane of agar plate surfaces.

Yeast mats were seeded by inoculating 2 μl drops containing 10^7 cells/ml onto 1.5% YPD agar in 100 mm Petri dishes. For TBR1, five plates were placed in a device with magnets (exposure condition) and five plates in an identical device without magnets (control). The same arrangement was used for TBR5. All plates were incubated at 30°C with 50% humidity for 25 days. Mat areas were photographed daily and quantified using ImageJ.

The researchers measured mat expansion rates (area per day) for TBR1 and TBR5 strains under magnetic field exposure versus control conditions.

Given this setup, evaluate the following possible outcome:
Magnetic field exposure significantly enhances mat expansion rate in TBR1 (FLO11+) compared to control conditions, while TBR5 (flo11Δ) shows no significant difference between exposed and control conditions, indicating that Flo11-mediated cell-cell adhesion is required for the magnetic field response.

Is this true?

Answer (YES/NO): NO